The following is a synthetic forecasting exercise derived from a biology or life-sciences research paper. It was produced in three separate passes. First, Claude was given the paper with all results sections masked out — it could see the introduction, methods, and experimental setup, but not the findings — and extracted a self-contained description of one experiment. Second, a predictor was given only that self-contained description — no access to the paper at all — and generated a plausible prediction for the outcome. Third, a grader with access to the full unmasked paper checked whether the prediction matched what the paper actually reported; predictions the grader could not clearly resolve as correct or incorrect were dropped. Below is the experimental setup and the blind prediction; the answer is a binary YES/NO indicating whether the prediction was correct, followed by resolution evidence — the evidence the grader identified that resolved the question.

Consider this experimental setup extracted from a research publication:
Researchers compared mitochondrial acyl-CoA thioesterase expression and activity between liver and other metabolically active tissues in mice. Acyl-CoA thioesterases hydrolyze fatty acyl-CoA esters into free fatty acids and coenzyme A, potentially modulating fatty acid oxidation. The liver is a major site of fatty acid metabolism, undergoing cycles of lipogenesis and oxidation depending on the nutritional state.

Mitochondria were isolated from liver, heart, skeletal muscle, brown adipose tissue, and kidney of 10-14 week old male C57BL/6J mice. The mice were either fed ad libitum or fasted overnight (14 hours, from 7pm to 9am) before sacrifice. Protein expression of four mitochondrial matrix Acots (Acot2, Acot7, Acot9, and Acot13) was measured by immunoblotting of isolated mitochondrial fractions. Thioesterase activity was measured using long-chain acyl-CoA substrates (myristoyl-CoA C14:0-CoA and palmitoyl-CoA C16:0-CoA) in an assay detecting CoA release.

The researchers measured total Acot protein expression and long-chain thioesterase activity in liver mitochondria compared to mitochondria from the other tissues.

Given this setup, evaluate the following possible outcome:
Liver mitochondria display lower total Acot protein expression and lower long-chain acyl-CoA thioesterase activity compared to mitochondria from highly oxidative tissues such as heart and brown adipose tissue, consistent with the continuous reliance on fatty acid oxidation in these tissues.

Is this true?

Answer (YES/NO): YES